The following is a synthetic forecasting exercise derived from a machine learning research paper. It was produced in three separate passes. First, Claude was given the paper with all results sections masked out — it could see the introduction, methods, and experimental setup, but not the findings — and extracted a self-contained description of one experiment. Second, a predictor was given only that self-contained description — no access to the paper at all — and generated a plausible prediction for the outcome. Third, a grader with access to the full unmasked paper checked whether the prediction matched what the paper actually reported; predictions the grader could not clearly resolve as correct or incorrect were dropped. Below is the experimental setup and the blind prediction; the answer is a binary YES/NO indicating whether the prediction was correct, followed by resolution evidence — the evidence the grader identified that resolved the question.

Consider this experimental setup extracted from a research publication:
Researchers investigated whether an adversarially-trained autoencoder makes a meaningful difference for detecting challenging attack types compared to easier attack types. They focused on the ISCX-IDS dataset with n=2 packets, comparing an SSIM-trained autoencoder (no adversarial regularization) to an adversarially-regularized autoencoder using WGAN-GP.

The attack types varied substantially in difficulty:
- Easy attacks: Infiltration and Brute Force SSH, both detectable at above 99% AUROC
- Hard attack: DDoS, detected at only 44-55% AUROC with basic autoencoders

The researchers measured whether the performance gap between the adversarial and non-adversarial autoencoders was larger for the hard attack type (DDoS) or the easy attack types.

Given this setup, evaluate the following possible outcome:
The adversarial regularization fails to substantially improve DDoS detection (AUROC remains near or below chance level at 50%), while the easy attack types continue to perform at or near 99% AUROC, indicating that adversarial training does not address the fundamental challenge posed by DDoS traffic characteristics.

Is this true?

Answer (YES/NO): NO